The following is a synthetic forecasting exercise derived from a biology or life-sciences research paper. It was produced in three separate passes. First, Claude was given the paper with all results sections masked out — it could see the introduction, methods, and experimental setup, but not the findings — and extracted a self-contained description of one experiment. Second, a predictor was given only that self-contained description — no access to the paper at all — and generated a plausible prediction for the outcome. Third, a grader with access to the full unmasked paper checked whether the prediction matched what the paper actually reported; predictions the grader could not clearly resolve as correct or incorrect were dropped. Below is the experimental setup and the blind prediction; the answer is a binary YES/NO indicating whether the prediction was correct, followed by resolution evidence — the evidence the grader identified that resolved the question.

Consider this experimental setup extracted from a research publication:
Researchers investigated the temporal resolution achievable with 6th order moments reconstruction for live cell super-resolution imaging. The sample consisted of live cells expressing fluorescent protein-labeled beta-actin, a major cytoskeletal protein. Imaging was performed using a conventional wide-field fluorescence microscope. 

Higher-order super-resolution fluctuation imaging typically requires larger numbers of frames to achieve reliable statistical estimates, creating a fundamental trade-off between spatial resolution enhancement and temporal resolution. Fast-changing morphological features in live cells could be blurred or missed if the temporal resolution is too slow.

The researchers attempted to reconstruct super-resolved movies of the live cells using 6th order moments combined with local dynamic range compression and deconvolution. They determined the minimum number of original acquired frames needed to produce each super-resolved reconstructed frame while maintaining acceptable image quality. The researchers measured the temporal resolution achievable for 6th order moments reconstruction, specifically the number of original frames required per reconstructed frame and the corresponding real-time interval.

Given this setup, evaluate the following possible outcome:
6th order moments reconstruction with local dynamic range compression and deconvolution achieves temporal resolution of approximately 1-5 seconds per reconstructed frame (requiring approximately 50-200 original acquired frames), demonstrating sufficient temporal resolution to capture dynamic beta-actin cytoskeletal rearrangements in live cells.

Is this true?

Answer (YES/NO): NO